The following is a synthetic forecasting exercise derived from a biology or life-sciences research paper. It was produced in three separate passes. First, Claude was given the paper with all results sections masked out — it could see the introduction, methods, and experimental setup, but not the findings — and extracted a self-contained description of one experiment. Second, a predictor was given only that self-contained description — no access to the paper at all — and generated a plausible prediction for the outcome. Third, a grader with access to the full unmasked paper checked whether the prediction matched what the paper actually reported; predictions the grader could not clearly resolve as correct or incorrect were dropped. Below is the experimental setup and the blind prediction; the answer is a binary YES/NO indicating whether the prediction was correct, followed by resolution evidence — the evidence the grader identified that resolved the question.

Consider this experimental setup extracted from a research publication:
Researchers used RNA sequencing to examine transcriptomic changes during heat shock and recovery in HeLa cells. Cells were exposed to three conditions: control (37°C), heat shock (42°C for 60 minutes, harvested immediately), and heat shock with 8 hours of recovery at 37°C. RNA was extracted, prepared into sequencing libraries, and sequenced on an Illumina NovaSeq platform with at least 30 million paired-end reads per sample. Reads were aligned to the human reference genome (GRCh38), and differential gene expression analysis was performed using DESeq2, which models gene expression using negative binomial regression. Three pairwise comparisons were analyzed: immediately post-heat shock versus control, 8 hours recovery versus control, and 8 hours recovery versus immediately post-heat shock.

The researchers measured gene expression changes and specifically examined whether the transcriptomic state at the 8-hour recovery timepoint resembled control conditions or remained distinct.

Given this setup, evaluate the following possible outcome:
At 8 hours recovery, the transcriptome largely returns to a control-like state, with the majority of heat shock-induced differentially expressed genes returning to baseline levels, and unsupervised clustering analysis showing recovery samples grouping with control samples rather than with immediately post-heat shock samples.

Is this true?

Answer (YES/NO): NO